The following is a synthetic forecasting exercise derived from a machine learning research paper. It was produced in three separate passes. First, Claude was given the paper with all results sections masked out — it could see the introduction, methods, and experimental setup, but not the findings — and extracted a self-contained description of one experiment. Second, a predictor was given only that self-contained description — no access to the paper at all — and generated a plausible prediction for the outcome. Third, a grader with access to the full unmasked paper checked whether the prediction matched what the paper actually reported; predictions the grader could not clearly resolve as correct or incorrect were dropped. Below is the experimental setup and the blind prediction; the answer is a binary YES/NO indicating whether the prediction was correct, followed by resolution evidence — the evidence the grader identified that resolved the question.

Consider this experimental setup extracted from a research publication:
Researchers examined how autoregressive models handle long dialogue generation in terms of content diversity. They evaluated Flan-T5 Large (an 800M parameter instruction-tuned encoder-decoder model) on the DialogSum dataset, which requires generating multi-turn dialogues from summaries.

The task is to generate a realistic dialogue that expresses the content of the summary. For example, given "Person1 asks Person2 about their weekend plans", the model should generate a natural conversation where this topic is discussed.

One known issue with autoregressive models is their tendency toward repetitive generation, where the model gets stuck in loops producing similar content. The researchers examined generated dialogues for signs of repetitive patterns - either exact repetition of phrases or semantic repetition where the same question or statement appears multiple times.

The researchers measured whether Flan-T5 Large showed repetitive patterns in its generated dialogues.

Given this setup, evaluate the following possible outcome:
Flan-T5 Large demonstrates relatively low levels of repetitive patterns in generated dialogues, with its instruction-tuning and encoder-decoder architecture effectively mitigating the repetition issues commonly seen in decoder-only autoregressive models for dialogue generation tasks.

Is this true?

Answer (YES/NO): NO